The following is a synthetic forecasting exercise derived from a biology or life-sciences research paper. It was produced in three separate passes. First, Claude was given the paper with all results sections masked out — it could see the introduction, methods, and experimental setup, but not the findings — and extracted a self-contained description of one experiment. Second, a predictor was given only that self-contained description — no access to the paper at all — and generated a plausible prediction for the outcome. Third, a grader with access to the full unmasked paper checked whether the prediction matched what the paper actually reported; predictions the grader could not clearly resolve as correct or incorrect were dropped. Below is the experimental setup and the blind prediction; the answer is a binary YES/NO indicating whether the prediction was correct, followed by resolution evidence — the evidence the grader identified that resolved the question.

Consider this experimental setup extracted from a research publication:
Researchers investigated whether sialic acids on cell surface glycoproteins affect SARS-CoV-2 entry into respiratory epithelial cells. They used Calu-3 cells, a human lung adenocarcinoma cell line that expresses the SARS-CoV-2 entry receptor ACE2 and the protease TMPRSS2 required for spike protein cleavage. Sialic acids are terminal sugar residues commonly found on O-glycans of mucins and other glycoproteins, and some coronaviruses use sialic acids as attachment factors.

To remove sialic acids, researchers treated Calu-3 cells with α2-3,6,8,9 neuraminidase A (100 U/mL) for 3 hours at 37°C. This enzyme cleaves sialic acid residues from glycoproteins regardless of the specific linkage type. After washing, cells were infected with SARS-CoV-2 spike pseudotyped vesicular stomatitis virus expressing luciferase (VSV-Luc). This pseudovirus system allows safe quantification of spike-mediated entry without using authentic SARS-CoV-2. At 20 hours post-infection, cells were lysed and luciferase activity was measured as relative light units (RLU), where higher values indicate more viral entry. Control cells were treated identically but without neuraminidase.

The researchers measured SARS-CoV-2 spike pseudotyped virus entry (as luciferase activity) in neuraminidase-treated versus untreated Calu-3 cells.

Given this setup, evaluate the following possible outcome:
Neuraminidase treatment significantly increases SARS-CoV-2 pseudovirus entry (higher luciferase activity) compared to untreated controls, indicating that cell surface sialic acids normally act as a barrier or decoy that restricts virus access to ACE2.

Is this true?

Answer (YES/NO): NO